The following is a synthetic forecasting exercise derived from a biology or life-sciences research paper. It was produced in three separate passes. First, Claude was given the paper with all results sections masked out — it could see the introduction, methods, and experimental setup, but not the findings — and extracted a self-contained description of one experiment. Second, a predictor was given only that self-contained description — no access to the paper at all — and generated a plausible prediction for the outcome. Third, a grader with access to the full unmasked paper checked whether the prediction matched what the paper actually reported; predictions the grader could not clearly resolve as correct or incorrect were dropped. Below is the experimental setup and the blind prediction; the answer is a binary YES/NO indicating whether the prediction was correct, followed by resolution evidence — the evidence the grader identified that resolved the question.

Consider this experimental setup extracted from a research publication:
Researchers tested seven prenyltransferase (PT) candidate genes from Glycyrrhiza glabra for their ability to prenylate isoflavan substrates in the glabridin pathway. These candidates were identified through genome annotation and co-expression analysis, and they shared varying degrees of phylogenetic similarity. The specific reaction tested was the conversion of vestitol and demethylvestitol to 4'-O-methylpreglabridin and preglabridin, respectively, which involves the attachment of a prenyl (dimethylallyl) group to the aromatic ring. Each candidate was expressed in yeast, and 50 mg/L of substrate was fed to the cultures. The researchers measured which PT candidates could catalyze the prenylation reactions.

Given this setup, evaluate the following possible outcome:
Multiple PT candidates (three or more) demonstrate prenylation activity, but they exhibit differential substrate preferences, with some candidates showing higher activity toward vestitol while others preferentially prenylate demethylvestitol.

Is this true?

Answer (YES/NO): NO